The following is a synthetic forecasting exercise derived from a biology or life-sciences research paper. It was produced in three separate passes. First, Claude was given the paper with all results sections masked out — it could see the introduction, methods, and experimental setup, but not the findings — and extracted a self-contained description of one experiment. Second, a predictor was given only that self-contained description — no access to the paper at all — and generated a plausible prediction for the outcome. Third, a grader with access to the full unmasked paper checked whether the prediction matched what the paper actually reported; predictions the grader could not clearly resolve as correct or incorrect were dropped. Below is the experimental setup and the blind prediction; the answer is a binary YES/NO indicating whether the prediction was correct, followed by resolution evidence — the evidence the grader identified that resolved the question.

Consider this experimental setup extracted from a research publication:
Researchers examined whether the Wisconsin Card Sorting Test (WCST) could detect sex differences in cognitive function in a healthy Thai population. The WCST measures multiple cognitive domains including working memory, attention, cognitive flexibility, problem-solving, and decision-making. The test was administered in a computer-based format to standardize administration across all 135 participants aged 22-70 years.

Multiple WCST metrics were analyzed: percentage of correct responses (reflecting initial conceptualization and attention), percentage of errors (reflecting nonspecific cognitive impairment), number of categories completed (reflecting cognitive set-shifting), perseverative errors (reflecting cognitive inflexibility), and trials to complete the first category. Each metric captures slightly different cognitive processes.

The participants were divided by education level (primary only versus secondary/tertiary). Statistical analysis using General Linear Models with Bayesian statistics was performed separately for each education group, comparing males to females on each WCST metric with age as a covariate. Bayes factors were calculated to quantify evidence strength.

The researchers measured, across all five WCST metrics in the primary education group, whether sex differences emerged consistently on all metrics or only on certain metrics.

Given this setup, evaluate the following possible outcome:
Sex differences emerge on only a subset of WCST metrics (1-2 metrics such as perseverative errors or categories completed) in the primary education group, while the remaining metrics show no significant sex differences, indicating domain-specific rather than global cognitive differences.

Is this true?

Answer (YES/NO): NO